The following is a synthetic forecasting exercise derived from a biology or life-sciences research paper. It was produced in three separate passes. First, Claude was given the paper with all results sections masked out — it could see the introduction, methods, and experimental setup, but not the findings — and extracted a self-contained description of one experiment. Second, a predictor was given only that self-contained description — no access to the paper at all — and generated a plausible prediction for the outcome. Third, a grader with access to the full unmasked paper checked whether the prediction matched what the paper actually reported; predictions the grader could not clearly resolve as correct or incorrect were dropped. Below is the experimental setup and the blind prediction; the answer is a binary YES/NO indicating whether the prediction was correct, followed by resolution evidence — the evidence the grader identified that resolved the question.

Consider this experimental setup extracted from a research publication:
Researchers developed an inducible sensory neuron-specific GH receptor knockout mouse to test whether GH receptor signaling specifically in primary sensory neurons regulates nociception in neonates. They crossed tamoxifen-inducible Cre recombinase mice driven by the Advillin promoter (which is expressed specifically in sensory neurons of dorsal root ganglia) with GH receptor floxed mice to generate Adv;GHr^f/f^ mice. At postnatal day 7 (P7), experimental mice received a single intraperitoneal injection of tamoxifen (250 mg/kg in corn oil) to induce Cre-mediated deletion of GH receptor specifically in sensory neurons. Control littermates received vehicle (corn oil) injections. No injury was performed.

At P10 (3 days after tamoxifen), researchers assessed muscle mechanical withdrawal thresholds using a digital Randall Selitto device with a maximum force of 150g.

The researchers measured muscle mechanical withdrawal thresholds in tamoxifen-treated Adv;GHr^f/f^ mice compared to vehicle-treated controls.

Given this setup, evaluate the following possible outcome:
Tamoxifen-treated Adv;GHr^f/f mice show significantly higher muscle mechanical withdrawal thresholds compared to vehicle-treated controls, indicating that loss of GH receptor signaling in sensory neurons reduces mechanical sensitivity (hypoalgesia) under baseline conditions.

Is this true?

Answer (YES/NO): NO